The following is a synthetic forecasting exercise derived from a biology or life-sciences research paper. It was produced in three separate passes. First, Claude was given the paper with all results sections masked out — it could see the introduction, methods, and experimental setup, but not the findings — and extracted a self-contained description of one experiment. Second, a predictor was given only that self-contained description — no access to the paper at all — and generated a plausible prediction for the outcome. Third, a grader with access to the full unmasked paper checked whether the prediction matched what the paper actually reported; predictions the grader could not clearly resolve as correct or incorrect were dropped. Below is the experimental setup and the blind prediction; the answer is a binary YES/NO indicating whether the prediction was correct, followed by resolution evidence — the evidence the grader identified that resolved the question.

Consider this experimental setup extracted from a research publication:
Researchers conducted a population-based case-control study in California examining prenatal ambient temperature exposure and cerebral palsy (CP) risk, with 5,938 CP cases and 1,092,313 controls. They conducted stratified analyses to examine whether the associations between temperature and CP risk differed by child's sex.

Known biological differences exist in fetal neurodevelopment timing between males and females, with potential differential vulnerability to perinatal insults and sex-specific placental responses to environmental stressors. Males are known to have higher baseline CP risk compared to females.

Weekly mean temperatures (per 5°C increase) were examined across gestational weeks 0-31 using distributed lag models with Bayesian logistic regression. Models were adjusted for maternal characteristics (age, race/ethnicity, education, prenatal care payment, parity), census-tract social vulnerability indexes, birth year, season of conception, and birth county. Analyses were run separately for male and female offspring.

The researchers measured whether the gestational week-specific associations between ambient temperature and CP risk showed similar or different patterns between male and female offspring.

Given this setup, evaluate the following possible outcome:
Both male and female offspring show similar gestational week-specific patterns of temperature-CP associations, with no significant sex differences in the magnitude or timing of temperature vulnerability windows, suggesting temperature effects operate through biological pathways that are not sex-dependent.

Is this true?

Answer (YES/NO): YES